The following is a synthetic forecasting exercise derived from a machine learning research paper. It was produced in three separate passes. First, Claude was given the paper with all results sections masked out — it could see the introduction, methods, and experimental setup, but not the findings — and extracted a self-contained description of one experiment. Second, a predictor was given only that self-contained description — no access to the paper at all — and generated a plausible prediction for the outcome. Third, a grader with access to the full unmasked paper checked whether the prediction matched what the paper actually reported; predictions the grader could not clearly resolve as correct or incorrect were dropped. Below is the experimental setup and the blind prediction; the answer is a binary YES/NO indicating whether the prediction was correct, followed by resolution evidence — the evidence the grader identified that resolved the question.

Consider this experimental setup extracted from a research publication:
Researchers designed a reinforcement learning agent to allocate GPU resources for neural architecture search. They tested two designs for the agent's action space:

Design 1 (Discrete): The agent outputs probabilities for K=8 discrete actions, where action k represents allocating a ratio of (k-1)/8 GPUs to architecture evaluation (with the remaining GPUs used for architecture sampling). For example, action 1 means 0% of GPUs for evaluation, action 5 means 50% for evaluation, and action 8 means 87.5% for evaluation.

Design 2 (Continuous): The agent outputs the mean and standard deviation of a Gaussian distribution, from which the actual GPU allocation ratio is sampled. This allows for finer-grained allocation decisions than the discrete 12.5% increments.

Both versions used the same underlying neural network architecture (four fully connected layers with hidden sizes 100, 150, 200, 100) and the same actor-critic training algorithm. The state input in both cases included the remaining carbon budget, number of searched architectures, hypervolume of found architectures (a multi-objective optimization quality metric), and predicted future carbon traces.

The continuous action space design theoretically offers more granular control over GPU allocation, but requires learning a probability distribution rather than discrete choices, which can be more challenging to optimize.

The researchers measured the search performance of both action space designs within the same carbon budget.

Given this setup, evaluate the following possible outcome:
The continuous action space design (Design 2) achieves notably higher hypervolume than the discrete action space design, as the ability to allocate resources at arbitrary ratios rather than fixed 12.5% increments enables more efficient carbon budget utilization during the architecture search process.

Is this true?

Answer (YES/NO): NO